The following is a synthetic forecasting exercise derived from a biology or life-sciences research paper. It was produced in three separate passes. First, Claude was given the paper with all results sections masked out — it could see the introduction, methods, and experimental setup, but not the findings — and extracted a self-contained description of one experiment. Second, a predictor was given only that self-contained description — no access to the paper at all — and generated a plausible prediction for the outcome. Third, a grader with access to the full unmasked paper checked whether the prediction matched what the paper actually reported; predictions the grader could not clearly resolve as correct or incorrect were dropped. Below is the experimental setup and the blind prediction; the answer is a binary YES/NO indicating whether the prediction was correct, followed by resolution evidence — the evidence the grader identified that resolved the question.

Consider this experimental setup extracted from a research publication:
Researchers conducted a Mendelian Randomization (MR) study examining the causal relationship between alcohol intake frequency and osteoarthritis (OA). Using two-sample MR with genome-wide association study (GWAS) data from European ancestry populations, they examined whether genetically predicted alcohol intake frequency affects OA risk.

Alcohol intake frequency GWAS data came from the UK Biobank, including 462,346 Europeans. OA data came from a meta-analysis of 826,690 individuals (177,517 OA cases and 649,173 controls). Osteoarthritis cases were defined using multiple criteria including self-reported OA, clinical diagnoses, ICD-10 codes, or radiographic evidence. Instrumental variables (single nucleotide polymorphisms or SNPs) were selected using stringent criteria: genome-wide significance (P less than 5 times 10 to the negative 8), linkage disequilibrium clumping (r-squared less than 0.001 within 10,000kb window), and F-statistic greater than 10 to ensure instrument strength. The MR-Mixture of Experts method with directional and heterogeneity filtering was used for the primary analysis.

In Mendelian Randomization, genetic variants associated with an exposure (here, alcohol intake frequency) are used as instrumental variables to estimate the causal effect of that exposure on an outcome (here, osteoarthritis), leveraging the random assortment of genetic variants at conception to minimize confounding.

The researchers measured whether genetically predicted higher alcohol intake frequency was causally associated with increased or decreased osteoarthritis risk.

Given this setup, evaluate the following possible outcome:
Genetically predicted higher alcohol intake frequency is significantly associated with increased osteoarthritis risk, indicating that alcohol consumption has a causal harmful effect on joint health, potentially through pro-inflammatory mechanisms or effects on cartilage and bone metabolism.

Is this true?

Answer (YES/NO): YES